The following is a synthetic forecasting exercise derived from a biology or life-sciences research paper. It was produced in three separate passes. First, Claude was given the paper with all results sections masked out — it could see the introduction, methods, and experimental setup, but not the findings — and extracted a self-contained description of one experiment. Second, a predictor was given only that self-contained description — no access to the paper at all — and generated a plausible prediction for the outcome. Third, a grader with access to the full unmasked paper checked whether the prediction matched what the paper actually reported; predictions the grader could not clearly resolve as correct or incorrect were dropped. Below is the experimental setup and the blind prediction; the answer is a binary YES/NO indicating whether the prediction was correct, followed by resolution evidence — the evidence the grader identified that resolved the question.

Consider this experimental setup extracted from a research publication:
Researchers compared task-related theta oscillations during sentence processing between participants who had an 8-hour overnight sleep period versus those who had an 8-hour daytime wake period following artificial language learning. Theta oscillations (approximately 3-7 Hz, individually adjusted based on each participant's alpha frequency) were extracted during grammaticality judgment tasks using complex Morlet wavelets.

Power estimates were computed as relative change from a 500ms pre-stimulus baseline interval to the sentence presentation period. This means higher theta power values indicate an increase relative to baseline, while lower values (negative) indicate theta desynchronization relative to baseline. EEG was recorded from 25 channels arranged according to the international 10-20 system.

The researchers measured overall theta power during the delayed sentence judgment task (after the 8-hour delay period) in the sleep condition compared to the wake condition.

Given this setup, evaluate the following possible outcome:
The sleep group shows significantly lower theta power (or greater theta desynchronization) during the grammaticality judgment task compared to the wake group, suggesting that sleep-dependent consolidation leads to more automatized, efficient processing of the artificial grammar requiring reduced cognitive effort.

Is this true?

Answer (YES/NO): NO